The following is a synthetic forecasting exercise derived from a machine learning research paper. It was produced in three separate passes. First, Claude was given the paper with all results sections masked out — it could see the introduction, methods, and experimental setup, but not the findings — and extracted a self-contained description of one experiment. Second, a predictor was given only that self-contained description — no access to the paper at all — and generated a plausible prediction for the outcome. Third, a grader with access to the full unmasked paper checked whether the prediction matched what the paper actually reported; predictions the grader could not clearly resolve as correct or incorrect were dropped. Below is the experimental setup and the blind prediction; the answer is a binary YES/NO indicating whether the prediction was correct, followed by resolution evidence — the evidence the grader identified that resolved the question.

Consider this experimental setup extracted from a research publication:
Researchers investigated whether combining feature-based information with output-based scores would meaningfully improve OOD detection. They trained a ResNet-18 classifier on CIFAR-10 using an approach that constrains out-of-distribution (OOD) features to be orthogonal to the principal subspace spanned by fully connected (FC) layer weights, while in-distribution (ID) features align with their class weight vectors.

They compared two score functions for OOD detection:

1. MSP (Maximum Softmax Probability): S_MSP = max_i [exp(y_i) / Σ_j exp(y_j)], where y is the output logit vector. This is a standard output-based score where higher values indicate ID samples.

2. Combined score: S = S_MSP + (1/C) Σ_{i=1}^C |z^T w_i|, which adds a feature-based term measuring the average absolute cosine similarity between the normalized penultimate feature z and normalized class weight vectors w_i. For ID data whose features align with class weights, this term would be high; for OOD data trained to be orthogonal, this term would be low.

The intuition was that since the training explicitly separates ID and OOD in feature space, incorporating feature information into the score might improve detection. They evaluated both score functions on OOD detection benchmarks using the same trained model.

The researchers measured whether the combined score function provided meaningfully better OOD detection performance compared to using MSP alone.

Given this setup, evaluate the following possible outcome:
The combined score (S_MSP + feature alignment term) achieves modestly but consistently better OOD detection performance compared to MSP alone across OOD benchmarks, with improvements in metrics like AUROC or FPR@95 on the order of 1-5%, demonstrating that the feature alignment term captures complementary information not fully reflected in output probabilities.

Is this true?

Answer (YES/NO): NO